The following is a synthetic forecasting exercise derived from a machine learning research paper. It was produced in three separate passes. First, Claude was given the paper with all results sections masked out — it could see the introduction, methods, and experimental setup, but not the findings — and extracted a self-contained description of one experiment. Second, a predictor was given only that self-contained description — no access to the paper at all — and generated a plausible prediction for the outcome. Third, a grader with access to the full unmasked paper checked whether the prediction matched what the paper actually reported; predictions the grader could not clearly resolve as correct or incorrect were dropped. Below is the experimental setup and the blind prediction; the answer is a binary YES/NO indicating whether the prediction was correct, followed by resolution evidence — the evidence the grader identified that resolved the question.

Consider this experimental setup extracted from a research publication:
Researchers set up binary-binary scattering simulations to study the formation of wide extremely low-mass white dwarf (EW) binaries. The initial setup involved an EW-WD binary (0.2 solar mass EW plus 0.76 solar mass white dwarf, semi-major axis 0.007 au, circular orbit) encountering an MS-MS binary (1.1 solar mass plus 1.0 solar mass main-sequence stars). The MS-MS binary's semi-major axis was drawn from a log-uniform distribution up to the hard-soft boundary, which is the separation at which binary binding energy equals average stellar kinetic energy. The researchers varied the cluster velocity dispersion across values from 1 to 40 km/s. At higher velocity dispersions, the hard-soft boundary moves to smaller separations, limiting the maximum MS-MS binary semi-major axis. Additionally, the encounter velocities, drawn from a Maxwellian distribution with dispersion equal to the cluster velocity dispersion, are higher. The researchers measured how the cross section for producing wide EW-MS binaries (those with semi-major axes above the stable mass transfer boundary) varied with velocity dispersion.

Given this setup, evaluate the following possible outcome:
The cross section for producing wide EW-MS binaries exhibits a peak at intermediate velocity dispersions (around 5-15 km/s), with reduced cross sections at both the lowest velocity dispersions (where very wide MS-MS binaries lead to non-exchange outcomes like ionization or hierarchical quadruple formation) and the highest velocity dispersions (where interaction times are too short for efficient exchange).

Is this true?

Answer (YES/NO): NO